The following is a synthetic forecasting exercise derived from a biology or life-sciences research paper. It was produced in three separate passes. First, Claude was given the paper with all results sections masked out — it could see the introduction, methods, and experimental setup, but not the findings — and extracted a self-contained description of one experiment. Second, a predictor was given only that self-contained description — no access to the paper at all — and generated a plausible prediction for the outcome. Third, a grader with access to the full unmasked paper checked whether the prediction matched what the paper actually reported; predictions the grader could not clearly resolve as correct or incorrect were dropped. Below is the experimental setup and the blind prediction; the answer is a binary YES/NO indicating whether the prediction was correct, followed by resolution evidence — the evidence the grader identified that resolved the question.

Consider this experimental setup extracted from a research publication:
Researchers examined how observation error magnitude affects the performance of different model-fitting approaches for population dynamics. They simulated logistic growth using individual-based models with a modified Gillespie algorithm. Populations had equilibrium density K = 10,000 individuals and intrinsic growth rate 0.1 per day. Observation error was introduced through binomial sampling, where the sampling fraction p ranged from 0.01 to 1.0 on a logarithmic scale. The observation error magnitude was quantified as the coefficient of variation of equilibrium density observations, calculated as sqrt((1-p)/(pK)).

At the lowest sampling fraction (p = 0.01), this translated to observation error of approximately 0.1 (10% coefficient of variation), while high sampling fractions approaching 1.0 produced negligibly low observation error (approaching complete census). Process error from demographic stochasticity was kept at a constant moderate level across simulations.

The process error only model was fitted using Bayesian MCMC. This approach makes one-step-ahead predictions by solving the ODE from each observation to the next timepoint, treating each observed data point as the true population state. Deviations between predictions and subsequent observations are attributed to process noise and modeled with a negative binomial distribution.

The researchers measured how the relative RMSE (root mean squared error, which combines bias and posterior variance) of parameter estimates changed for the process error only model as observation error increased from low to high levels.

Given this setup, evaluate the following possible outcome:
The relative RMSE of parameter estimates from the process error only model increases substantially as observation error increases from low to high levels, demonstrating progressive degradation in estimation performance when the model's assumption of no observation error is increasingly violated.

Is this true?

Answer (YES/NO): NO